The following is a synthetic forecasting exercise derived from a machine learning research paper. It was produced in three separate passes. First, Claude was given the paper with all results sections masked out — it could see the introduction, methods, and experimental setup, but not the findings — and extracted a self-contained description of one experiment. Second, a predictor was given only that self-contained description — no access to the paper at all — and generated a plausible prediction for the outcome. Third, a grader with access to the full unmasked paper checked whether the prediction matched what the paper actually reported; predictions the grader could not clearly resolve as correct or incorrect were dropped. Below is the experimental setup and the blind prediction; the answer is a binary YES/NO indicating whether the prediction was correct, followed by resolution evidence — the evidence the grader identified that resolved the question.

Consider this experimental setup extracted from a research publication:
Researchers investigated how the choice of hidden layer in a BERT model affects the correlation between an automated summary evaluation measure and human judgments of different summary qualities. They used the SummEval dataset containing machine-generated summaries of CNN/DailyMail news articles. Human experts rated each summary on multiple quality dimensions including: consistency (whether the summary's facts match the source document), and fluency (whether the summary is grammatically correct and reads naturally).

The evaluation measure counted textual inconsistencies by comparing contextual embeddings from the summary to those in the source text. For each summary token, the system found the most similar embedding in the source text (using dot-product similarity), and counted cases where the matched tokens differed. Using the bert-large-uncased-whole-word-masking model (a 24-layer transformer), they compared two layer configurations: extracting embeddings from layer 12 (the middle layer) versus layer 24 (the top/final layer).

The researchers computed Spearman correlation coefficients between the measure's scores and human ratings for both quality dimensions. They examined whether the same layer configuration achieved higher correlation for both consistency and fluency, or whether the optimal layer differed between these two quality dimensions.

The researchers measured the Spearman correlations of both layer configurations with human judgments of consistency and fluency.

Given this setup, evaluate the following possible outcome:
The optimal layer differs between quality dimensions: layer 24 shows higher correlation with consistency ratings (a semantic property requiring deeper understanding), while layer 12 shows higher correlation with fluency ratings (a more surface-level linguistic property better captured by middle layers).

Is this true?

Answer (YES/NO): NO